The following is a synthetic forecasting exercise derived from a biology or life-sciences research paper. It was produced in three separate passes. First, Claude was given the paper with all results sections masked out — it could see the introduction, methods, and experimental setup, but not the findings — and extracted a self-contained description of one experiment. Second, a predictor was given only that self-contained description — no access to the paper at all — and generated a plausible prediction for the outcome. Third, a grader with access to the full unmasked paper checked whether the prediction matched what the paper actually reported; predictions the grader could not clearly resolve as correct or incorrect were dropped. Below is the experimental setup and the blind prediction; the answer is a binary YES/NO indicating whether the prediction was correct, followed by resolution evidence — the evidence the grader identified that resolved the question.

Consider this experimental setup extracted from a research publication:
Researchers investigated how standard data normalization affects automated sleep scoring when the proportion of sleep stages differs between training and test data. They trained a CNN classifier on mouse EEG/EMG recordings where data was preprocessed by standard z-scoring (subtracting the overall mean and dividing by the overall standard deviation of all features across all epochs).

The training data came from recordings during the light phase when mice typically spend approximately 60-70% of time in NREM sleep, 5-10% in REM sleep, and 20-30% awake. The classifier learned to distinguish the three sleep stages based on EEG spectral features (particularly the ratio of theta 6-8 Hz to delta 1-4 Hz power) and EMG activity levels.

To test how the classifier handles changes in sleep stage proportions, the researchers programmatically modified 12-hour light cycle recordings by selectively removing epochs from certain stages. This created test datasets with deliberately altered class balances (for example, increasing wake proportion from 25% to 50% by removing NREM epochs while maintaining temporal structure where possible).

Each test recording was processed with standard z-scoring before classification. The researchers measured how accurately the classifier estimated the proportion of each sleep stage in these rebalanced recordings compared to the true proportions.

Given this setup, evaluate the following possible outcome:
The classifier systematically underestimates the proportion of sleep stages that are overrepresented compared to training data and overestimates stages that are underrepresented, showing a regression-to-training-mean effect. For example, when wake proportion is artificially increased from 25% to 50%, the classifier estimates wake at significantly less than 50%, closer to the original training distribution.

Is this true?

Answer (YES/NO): YES